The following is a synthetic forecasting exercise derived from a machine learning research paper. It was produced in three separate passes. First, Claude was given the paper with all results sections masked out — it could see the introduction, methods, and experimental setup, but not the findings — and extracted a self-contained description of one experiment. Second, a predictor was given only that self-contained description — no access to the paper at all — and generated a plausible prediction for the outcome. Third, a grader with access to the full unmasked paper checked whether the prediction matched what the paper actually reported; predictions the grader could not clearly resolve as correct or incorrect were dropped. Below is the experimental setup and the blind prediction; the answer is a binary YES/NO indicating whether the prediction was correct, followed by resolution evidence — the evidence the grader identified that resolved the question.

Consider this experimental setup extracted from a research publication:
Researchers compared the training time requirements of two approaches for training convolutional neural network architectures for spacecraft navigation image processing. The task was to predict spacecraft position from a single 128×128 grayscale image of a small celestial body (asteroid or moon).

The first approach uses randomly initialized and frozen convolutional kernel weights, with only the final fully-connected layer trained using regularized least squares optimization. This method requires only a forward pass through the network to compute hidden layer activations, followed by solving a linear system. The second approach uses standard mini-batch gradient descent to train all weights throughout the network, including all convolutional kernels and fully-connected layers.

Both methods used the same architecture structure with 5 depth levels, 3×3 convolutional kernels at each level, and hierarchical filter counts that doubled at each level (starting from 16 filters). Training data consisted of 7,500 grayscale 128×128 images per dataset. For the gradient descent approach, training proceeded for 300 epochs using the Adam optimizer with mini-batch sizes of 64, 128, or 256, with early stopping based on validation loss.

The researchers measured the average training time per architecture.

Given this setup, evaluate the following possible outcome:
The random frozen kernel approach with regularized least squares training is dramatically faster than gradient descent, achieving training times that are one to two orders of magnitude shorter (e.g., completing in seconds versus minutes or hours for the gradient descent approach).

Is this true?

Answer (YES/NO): NO